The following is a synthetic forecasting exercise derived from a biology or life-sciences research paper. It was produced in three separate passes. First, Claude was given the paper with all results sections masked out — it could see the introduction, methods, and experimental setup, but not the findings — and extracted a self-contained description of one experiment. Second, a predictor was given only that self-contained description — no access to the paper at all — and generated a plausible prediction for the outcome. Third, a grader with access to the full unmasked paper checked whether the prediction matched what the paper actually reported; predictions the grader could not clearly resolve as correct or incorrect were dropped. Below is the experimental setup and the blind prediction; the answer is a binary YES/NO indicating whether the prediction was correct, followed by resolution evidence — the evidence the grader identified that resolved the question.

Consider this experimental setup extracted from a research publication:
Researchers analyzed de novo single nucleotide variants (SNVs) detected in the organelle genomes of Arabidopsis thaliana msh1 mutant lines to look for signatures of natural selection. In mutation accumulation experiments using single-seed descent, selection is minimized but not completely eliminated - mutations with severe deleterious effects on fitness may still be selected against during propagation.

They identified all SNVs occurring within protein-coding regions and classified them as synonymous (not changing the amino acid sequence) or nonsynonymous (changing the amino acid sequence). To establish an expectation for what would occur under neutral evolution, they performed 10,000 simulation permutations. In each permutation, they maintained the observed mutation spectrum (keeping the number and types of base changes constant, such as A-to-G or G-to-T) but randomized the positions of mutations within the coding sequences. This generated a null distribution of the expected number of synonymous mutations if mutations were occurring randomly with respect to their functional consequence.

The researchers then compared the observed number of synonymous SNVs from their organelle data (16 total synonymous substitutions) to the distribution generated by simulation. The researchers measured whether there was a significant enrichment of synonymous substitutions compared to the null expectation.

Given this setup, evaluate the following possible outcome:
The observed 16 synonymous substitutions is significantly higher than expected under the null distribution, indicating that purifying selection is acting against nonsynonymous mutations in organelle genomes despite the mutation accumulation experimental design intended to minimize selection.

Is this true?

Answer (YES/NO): NO